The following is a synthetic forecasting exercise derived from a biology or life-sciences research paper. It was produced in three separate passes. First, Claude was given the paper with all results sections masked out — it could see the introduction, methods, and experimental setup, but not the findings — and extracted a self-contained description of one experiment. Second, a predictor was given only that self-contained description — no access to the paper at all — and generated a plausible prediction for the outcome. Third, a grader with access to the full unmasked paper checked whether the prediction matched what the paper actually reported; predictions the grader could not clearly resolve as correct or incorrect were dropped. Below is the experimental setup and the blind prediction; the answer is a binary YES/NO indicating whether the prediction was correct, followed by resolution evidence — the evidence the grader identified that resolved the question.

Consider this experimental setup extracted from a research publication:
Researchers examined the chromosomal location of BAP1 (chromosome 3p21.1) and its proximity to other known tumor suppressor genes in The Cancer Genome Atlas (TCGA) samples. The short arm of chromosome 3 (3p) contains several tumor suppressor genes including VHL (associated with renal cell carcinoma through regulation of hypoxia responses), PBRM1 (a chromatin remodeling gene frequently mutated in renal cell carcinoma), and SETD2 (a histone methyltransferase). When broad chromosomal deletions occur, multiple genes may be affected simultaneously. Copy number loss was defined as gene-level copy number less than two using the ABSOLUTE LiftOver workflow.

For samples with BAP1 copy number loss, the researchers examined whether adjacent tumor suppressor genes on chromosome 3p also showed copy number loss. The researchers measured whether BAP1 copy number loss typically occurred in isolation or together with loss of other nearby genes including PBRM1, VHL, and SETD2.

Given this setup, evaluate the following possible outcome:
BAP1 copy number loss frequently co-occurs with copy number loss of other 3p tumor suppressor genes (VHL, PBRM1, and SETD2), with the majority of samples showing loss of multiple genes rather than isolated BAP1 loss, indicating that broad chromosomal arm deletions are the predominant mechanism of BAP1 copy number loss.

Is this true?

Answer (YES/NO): NO